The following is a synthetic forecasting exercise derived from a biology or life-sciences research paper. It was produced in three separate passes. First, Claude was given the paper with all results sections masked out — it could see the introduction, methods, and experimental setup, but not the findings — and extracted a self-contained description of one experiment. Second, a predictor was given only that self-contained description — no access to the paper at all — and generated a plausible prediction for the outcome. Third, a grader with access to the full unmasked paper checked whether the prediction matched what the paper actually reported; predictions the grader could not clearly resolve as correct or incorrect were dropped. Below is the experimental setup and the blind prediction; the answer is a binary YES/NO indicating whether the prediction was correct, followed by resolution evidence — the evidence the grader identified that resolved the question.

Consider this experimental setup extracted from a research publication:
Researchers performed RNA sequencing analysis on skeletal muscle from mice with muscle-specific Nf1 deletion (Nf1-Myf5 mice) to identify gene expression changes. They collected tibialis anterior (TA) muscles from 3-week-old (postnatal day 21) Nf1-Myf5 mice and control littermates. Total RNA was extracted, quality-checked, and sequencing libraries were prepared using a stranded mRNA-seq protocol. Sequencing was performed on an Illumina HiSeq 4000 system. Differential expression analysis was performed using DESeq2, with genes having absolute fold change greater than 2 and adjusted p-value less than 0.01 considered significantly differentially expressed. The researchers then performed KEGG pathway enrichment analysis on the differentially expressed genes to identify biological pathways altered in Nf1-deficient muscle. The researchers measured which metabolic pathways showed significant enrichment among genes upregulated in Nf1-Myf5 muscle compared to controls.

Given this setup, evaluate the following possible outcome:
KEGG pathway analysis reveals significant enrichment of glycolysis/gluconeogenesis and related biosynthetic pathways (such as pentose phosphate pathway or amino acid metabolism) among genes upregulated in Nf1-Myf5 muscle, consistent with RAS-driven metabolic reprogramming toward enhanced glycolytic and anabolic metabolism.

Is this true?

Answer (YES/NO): NO